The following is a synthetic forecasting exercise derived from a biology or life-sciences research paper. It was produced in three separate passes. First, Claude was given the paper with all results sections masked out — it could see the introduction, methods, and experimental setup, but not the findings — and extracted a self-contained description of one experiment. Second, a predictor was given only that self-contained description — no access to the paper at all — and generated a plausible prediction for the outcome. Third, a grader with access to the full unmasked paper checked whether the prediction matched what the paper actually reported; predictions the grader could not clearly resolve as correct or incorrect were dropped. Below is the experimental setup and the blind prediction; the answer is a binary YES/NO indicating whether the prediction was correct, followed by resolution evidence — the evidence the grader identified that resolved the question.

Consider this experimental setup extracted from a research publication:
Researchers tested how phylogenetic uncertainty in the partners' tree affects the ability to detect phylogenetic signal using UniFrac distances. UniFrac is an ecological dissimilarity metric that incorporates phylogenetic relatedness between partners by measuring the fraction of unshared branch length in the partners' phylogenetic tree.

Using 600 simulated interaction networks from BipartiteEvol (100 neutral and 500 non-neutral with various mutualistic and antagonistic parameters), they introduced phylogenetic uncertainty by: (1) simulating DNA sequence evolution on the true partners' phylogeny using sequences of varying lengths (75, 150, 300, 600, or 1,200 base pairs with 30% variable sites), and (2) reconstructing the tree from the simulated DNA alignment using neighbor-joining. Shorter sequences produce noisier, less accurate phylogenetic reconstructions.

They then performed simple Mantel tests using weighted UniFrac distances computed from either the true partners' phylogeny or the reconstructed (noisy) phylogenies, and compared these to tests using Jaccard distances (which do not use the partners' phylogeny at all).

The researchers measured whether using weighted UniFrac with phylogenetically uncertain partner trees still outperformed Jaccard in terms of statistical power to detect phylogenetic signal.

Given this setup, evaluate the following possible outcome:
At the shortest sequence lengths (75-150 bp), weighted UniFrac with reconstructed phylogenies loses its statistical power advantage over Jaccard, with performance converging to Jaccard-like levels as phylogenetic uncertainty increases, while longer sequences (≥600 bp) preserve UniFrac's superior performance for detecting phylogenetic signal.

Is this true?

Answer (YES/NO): NO